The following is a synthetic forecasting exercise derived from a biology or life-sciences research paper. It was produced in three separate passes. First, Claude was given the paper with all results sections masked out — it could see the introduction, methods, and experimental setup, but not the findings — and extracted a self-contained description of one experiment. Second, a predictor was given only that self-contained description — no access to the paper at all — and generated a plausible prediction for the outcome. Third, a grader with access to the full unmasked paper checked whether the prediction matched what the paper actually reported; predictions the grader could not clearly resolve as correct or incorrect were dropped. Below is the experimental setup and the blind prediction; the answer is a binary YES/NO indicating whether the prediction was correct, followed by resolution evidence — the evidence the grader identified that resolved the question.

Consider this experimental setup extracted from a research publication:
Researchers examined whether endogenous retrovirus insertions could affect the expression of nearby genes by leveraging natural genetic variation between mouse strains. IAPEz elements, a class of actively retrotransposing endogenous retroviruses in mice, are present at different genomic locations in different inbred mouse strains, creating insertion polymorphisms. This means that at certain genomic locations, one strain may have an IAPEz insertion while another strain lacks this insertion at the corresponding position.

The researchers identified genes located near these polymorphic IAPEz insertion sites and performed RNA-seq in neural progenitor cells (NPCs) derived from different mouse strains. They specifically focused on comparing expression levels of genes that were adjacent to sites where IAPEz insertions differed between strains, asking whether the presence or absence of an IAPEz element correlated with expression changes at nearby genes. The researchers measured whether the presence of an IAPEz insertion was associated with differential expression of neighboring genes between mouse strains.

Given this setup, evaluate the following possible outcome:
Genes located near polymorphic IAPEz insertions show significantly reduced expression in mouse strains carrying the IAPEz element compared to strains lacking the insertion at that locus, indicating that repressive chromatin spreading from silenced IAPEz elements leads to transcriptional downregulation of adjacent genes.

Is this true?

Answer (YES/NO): NO